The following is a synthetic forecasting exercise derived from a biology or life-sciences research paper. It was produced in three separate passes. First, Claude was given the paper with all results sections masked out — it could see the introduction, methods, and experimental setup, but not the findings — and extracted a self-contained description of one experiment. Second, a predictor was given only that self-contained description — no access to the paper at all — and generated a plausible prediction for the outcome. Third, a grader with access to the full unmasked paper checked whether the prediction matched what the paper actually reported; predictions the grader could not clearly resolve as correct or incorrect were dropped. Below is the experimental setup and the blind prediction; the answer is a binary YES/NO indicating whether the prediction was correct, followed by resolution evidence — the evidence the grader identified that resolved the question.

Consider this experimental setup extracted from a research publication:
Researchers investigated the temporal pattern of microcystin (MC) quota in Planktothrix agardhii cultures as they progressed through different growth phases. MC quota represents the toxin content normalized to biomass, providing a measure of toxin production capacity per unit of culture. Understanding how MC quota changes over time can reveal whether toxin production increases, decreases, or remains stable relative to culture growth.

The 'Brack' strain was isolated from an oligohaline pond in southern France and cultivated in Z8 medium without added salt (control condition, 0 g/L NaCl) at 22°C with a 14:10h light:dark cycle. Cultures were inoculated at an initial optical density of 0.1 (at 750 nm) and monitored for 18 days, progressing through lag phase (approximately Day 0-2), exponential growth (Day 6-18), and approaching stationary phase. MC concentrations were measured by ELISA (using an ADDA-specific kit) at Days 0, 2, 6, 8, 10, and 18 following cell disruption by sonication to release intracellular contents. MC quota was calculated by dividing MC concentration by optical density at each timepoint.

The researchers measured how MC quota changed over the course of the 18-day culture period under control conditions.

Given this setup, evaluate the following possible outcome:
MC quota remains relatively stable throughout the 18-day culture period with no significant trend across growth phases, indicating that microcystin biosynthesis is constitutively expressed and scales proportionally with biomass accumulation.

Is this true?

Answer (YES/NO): NO